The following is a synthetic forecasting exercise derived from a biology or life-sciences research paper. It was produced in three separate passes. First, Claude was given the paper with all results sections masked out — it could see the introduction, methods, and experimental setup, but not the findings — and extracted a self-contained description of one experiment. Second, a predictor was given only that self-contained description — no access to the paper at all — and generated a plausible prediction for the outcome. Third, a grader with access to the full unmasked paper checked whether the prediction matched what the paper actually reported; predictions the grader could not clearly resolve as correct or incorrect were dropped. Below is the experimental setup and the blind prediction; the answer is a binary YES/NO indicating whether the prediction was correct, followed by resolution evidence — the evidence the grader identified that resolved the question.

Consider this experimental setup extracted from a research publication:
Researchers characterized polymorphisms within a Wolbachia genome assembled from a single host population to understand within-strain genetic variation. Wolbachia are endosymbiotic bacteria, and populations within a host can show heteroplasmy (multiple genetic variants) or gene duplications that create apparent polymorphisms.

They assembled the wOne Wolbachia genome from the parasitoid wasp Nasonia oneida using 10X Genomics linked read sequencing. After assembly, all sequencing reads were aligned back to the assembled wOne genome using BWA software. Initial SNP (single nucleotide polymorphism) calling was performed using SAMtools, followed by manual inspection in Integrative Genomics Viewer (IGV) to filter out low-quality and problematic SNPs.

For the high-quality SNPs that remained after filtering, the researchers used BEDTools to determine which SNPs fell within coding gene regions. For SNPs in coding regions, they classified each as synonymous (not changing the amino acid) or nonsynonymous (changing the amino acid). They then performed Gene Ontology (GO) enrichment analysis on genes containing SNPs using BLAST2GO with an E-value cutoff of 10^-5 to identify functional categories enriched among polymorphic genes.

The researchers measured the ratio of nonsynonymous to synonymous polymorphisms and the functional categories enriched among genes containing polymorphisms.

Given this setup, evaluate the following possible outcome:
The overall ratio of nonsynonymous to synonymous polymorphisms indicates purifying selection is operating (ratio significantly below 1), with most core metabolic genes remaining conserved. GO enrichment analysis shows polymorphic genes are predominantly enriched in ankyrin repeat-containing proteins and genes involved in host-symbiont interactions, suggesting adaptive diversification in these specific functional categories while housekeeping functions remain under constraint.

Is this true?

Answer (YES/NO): NO